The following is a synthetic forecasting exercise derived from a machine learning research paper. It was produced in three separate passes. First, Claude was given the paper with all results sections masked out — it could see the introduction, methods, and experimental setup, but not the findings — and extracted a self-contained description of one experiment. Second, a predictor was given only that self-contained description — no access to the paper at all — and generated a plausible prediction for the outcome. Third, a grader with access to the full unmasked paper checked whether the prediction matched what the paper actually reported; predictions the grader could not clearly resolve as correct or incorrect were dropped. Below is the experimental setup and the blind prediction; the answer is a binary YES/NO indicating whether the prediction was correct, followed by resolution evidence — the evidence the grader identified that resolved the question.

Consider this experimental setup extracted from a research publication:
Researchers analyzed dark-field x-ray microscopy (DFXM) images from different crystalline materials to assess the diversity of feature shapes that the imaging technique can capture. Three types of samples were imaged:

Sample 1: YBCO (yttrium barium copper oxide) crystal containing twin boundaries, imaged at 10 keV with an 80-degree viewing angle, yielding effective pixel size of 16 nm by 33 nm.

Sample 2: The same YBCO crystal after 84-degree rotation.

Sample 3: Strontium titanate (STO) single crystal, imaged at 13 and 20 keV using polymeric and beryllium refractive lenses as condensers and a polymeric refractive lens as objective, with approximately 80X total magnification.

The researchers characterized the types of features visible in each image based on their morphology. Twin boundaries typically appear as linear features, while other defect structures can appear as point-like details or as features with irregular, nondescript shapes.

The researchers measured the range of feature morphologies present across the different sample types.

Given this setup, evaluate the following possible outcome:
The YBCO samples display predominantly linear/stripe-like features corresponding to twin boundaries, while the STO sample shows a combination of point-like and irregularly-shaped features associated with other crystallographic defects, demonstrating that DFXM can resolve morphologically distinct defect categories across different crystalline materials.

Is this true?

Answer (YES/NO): NO